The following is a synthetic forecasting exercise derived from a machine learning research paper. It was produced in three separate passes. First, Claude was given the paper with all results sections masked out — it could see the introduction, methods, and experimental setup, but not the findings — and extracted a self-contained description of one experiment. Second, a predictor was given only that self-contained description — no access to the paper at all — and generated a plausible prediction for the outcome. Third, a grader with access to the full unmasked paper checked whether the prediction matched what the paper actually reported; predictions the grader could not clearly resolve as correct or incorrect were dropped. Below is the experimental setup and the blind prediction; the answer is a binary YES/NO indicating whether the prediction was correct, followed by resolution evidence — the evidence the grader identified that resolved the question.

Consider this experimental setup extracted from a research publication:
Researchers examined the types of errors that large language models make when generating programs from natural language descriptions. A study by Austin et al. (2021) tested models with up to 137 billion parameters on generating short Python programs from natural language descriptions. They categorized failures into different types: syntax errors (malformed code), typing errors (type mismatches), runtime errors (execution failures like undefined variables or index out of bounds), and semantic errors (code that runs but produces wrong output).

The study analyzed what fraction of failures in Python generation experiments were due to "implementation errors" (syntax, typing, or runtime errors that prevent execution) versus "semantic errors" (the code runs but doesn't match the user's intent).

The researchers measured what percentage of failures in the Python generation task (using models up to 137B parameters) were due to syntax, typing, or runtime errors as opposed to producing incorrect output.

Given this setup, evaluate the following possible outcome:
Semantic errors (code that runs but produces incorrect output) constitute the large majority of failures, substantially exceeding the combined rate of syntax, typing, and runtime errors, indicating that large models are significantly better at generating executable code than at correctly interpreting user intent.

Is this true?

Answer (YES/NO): NO